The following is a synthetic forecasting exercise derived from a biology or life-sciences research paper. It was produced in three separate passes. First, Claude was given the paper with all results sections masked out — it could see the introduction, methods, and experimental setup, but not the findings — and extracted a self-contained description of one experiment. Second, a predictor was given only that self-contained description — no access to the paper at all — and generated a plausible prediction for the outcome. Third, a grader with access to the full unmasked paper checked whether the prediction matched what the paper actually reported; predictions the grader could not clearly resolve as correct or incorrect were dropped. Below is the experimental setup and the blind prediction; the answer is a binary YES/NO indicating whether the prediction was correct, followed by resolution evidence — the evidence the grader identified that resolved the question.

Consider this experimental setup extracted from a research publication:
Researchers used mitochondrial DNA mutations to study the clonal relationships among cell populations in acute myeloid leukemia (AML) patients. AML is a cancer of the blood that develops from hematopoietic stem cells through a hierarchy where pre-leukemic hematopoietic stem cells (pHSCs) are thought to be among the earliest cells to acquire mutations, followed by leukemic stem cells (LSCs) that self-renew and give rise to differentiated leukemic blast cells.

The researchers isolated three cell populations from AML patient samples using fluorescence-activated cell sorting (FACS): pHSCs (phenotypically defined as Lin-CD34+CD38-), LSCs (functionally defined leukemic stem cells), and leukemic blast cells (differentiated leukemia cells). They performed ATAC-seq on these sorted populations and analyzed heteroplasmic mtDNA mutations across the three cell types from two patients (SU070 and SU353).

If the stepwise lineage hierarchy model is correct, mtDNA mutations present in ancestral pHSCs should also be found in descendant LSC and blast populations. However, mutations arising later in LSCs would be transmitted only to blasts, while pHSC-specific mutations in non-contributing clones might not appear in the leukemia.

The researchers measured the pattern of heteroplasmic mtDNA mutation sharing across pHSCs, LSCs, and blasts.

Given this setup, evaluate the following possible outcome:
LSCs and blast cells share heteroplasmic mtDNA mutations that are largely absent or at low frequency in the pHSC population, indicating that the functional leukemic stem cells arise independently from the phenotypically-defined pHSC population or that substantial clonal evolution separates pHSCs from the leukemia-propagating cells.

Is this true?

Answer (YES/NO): NO